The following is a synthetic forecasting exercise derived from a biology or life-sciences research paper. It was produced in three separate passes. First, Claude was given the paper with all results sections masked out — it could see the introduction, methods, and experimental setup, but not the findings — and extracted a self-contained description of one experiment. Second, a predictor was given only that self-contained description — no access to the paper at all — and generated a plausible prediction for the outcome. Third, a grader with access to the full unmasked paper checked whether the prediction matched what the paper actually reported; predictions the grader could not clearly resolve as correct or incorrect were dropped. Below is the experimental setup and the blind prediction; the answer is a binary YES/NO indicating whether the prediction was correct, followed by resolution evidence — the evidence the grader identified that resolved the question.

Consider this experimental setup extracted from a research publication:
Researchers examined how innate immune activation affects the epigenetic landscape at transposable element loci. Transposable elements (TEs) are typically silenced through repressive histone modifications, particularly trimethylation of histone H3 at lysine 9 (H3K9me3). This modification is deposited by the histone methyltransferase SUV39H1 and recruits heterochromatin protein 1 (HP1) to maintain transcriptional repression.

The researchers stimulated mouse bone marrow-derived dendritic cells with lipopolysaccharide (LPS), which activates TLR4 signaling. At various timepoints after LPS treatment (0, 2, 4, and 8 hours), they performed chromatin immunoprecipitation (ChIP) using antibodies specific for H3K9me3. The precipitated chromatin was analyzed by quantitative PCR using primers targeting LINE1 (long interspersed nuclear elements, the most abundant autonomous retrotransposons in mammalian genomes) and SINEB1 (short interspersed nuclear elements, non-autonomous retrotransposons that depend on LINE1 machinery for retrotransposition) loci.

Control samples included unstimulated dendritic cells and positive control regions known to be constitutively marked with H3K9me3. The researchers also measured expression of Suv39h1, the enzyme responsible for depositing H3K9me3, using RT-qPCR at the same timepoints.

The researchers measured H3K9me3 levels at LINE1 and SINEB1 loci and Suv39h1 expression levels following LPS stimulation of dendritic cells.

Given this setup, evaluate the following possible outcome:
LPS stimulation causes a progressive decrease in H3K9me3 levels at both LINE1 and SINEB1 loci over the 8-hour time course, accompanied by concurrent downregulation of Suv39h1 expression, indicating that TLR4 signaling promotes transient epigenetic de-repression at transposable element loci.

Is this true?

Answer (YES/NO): YES